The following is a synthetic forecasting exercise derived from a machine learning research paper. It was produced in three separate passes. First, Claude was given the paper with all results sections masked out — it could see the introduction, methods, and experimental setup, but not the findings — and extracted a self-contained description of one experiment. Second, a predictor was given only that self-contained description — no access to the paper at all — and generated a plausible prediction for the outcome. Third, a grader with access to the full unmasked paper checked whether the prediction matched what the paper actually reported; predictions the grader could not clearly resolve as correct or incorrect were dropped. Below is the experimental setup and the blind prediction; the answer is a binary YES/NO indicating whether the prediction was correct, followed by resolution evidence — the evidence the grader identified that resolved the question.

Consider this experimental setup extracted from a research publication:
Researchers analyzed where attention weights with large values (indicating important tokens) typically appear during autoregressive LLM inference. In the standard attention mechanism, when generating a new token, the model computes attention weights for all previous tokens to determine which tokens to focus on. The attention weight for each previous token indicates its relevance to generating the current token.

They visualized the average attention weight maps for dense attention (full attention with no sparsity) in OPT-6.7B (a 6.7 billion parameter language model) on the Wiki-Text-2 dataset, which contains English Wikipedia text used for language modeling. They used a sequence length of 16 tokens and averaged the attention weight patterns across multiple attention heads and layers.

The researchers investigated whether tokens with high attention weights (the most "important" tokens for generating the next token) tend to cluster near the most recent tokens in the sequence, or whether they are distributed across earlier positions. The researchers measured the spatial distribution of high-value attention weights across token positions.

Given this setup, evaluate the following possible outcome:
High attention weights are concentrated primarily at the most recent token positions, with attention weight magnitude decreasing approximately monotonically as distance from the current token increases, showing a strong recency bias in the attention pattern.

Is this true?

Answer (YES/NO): NO